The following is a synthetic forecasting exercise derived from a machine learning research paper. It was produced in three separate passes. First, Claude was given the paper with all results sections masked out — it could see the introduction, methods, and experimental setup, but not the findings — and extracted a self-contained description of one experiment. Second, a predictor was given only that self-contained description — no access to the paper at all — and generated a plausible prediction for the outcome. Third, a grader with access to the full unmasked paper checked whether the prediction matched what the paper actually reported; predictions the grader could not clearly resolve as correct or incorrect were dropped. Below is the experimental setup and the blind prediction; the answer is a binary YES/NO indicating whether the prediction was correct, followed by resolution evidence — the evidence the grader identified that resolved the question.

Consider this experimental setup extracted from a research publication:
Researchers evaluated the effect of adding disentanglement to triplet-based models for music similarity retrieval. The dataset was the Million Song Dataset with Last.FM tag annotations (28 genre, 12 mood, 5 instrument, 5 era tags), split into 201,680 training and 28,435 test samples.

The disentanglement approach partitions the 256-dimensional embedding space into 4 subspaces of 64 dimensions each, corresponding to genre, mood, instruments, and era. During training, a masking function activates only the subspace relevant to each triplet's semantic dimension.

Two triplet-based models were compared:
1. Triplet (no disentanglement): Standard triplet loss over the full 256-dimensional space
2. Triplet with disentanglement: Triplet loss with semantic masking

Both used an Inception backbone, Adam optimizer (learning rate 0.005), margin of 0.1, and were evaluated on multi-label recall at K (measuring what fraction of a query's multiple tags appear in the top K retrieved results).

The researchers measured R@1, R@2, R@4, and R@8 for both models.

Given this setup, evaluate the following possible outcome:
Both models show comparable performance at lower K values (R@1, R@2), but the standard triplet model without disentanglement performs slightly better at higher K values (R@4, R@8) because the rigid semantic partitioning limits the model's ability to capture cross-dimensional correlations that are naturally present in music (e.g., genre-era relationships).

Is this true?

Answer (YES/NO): NO